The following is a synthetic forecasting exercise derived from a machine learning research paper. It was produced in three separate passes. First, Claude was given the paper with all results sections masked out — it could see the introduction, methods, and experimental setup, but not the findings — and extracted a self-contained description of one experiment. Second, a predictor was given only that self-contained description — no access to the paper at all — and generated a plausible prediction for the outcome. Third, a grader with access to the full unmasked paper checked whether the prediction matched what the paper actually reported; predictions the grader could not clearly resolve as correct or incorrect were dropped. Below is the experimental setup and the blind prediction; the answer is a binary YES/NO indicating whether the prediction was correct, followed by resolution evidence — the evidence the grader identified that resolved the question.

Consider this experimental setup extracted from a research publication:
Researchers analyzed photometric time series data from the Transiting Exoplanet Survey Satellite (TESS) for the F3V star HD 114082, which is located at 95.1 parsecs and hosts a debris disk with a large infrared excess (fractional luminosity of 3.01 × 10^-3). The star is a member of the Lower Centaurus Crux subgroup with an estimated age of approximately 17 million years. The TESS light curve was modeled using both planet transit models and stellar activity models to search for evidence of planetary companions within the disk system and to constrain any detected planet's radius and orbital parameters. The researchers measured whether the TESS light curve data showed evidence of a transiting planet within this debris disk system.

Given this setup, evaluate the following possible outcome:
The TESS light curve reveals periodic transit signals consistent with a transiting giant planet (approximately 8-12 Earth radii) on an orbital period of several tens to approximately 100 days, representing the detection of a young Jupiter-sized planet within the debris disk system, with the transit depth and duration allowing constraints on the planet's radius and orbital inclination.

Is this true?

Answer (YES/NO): NO